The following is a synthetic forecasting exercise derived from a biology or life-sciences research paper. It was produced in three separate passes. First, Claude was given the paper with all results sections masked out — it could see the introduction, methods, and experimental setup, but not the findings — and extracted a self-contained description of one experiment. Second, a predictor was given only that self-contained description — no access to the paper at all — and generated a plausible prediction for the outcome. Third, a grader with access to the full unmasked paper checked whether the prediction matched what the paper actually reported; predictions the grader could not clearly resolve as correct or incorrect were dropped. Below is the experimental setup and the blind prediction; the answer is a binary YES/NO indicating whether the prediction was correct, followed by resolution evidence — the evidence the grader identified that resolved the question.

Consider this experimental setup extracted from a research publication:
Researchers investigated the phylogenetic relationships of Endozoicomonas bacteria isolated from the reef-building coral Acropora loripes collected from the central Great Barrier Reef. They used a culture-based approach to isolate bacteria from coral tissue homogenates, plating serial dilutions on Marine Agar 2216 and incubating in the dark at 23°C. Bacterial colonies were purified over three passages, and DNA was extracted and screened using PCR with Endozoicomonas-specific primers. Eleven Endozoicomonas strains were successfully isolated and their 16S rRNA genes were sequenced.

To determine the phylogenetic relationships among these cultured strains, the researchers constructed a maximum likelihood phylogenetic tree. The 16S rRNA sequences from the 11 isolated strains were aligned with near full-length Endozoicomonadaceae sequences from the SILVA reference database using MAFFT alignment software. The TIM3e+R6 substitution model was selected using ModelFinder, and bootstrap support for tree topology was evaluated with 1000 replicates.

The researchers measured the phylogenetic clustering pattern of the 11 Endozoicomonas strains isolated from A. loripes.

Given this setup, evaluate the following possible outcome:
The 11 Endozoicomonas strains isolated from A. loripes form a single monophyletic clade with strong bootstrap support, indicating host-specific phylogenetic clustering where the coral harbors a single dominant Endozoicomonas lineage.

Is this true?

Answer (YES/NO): NO